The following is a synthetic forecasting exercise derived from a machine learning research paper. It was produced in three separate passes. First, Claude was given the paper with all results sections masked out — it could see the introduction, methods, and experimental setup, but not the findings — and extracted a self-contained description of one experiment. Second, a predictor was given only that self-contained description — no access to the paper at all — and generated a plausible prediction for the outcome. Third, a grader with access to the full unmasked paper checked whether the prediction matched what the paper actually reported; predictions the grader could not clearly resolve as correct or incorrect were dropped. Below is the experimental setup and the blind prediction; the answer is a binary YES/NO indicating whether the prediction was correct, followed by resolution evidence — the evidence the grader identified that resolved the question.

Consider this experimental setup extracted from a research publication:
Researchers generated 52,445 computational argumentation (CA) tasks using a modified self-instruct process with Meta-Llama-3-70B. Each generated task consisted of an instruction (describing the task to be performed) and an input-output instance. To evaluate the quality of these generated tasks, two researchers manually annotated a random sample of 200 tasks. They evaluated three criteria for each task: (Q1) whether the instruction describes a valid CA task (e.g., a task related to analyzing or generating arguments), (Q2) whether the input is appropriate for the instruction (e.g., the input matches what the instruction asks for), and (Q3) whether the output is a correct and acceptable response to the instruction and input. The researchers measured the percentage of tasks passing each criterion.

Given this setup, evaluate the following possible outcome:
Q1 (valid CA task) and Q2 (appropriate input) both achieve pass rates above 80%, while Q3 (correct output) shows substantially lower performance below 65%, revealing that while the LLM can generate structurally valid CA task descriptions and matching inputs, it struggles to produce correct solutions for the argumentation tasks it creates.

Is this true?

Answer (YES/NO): NO